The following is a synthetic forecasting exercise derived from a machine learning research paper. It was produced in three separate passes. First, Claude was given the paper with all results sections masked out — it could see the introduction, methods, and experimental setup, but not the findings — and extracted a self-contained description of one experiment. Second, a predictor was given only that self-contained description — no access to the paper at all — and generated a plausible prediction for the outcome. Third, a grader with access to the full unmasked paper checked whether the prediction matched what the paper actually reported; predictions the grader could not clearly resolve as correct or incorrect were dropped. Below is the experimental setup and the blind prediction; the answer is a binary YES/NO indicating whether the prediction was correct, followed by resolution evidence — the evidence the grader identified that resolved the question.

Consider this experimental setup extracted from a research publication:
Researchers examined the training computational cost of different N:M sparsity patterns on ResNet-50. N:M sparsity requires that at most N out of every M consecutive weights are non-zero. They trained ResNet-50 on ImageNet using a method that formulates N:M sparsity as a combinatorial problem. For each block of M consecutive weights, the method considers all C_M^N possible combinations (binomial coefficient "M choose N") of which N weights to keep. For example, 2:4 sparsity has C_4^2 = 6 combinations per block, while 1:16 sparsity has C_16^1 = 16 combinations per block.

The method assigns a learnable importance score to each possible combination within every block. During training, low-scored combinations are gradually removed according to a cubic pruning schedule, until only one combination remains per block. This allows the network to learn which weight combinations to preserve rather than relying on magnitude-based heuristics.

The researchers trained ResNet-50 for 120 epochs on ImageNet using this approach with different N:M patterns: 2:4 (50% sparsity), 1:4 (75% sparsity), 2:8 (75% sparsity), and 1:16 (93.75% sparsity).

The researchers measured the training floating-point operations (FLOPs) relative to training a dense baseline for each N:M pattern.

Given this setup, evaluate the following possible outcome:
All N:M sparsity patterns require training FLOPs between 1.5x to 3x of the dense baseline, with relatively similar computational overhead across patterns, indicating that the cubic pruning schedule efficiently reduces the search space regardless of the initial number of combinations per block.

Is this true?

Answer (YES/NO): NO